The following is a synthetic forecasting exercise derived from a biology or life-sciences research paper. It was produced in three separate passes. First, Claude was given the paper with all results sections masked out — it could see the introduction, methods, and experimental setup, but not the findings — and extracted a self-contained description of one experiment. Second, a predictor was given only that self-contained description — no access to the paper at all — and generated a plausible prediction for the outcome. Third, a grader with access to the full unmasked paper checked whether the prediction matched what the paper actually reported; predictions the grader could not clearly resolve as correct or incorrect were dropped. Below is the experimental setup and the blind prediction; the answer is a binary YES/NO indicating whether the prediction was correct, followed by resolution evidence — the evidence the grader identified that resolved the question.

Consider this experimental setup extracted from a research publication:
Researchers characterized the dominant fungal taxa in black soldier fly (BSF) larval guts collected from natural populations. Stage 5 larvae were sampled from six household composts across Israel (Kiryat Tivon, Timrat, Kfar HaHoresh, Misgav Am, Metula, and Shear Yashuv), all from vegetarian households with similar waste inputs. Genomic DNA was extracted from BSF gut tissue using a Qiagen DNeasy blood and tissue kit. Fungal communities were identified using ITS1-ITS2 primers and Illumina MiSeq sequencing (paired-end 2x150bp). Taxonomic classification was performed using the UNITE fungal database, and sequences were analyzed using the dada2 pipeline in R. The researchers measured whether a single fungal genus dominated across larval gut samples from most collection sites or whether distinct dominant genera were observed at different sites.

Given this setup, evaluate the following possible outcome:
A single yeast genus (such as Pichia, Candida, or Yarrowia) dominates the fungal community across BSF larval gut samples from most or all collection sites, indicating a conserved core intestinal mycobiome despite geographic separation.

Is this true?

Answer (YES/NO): YES